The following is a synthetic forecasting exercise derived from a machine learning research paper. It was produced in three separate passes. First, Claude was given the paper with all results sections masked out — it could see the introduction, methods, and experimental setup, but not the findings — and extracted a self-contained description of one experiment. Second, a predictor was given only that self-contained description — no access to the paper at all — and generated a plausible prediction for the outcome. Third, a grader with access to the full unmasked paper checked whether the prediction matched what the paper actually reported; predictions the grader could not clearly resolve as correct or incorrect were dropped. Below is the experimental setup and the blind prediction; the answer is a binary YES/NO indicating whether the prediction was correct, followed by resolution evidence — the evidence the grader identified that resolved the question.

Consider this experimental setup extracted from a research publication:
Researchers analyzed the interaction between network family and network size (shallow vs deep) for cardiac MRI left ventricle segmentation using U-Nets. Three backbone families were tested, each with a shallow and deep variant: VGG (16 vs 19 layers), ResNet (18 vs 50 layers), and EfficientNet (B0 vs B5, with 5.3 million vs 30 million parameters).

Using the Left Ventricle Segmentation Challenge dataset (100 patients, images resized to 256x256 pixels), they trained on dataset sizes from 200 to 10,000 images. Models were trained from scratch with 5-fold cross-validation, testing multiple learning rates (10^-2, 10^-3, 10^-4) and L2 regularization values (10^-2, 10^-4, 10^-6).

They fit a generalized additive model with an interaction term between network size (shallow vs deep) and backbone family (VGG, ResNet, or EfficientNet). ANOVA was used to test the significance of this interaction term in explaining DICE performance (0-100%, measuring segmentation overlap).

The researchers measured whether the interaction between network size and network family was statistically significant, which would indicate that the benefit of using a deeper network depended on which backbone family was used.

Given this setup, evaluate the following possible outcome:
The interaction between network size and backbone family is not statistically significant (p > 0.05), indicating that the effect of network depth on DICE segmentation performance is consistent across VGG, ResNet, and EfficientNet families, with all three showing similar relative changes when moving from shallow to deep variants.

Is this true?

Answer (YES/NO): NO